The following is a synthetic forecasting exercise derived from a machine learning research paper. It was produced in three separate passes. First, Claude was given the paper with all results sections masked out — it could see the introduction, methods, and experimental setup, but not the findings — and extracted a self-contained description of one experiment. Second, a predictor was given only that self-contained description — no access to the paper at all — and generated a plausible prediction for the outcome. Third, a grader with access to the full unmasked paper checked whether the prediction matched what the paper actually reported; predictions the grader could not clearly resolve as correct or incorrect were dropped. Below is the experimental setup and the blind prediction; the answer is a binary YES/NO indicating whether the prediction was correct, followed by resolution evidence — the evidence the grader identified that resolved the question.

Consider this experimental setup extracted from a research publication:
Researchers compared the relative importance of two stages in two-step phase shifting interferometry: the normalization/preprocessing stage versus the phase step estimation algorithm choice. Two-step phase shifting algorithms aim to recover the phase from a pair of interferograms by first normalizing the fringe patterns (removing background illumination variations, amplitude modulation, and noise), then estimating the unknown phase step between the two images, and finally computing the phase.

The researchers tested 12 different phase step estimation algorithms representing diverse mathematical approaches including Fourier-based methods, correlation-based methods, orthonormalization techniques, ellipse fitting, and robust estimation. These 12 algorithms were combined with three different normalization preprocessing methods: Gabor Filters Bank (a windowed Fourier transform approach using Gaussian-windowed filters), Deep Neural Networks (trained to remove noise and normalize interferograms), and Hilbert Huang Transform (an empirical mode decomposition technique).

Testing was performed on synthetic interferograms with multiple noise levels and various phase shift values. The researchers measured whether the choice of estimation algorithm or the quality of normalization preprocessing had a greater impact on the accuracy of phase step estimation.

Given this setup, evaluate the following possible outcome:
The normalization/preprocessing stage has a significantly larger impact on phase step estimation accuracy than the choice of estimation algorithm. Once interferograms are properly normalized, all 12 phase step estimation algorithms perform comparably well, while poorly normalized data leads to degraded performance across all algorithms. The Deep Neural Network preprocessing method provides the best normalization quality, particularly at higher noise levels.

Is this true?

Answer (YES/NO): NO